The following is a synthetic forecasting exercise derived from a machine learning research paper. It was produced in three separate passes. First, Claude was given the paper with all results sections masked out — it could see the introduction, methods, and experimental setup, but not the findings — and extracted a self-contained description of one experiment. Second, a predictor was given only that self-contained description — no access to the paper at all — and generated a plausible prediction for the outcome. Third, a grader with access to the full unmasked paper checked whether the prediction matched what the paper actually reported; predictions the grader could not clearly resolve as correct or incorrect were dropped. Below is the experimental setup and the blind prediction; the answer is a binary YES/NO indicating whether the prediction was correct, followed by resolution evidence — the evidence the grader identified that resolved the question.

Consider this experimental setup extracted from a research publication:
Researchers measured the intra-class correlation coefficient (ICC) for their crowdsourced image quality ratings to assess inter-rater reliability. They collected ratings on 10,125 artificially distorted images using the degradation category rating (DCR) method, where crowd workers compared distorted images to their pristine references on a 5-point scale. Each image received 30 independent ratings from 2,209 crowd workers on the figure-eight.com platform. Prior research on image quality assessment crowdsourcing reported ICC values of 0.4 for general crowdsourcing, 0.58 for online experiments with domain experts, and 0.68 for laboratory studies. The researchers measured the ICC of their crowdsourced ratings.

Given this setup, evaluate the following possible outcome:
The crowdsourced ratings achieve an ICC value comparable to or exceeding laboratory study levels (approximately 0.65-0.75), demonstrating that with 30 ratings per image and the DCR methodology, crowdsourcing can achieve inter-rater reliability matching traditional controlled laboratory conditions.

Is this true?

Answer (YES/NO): YES